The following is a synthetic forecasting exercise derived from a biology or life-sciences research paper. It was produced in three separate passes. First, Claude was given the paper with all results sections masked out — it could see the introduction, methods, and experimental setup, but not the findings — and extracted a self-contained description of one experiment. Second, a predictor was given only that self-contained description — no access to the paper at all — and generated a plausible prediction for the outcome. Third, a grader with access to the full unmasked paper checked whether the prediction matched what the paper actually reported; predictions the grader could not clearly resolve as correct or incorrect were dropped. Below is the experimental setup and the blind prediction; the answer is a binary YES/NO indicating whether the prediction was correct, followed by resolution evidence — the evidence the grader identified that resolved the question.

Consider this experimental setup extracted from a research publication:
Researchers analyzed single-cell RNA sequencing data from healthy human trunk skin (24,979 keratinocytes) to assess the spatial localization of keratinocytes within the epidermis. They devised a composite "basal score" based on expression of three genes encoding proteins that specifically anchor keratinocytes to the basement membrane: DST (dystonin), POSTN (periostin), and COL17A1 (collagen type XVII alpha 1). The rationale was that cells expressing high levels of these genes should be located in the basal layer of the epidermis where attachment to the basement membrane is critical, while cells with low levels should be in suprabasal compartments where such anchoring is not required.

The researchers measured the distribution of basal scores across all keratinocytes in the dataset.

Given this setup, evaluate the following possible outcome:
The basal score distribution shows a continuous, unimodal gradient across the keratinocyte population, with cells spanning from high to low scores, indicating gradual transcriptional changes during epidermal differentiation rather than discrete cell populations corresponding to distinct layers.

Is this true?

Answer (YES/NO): NO